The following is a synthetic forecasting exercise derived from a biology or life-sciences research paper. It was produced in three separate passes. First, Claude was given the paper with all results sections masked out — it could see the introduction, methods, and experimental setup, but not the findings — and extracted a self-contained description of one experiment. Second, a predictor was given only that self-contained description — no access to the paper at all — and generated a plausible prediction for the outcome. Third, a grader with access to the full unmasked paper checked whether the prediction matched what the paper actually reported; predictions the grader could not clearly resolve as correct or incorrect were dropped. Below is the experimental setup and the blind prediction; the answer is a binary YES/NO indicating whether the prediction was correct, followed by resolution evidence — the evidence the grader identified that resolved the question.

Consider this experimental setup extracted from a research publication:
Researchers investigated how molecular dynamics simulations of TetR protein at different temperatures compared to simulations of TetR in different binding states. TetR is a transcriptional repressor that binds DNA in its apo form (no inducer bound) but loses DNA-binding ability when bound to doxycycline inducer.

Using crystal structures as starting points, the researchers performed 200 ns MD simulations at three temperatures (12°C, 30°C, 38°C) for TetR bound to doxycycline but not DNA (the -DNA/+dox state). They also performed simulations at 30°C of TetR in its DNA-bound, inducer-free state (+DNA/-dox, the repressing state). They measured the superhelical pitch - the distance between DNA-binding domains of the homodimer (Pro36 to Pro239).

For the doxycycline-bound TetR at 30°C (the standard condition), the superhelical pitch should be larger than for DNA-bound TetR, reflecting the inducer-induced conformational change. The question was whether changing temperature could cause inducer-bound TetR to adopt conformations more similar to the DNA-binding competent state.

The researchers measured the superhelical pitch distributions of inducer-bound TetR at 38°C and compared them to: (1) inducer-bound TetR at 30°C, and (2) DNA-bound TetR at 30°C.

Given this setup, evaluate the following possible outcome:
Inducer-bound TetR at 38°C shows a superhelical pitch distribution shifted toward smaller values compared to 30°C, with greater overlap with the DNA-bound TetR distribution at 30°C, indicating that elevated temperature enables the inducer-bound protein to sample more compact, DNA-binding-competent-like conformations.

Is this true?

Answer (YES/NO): YES